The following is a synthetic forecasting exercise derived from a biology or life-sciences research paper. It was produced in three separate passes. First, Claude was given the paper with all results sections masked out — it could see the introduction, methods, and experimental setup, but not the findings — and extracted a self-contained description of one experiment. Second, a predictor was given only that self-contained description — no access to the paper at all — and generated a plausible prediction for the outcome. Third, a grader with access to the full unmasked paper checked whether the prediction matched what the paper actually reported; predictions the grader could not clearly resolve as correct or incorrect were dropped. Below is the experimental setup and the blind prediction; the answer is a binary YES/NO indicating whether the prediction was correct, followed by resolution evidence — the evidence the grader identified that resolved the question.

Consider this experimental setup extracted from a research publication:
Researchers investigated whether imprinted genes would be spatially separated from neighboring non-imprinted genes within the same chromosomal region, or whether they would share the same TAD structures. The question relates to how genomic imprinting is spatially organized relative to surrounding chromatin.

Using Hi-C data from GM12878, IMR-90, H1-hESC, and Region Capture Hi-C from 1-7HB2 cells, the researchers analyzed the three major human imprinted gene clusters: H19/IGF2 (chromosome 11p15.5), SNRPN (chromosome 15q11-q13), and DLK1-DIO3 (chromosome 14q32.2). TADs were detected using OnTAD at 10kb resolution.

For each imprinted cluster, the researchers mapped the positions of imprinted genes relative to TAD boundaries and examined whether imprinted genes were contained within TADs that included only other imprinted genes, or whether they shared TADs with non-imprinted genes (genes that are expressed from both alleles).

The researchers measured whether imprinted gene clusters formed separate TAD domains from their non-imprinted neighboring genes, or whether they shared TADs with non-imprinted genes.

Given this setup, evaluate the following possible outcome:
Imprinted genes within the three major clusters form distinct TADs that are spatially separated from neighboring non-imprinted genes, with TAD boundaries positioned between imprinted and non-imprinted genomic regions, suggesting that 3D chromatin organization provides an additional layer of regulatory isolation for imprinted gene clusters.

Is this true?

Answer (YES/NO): NO